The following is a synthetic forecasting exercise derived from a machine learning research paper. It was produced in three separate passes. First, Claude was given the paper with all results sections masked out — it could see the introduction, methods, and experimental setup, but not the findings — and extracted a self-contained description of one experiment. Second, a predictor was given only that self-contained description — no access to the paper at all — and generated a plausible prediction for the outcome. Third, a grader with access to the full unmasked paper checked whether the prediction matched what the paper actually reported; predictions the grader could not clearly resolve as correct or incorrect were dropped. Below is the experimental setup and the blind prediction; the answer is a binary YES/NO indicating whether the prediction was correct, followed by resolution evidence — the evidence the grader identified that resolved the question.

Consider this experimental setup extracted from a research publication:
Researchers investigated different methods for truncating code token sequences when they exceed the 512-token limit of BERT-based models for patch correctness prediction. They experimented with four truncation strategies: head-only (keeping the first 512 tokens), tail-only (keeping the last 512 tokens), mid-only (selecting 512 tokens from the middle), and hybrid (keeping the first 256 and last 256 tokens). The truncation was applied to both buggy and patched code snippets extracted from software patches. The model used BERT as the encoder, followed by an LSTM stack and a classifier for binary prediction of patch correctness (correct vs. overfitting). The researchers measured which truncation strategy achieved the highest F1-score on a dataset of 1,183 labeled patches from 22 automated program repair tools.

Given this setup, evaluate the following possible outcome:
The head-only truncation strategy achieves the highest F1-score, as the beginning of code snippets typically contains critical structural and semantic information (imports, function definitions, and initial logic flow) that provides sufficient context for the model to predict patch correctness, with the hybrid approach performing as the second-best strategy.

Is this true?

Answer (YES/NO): YES